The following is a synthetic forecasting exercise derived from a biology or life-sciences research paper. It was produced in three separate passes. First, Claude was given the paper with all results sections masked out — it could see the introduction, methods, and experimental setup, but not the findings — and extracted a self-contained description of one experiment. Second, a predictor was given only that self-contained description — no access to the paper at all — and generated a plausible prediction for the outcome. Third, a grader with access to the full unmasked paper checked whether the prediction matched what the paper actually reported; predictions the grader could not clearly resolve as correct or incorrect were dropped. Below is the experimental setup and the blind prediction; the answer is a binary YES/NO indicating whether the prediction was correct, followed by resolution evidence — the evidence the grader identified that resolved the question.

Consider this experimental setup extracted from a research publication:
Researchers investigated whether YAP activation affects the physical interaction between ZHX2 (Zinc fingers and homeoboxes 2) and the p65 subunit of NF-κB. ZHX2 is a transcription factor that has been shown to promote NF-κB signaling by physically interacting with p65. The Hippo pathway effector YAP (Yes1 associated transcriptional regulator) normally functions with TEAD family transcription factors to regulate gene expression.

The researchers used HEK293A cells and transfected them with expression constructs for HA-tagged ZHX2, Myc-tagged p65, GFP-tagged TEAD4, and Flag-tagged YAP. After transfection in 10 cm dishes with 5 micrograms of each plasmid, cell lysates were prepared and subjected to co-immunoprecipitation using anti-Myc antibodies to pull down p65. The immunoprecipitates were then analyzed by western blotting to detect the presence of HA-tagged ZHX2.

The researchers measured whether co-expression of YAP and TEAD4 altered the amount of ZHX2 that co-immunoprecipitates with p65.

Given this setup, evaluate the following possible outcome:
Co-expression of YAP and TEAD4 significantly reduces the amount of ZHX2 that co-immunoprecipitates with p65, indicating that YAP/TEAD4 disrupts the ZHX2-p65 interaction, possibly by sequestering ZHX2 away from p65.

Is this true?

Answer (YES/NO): NO